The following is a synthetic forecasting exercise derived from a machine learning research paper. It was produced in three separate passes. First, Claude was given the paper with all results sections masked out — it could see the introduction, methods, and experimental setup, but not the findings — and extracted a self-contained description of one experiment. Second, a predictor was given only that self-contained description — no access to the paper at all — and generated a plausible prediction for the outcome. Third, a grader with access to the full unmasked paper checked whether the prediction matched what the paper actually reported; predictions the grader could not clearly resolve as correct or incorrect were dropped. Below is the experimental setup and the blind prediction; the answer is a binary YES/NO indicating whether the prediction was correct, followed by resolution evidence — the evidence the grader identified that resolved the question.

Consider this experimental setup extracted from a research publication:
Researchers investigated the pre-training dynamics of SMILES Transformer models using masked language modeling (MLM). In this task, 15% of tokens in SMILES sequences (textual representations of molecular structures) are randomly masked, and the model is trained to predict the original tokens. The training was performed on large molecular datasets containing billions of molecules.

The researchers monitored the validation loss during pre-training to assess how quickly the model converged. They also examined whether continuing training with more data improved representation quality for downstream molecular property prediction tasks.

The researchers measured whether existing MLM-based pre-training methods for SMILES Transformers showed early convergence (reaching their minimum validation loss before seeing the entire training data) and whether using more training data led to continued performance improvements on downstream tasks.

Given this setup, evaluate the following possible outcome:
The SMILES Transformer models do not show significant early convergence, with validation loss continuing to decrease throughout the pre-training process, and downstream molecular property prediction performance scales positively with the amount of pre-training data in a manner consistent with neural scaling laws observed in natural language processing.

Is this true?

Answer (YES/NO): NO